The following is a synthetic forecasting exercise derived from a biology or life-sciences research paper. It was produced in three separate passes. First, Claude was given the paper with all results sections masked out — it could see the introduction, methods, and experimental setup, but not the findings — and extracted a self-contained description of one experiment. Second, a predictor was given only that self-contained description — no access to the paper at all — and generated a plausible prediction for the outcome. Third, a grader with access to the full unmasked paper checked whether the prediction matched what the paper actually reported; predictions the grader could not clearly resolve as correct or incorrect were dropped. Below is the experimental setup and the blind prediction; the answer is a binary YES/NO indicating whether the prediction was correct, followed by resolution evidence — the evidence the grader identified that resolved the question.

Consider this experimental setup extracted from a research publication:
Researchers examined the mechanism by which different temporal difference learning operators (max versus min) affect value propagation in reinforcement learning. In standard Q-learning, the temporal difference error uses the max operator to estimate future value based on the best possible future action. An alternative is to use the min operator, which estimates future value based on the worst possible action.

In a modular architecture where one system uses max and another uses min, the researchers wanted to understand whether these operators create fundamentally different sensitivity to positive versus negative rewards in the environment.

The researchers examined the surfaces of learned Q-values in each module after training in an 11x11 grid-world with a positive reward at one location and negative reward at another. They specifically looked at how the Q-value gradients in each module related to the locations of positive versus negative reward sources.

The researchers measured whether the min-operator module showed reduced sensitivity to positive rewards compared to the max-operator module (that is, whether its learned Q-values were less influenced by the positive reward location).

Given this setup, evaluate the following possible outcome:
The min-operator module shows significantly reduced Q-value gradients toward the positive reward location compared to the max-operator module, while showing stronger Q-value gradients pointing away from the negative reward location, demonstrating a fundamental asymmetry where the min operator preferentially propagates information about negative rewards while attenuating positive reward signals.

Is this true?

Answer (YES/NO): YES